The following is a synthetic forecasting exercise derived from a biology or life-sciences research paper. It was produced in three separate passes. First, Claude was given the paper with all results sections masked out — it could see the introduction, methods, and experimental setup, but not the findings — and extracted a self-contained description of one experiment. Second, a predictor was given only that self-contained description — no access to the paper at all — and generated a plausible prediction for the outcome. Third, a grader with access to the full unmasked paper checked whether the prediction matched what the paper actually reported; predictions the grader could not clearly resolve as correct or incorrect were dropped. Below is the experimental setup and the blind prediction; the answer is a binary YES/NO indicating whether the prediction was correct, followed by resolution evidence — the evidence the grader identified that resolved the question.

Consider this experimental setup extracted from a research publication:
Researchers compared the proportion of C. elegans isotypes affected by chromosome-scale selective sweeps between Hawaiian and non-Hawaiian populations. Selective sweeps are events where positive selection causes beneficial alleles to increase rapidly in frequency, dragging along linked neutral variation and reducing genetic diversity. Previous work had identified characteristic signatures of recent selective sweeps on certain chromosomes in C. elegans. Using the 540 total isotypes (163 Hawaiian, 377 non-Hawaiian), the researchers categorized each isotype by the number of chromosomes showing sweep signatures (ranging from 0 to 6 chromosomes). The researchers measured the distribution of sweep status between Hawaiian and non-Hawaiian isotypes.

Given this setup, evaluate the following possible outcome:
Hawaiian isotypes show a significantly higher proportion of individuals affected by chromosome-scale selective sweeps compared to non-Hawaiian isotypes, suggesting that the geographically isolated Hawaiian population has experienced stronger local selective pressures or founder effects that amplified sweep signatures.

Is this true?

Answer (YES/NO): NO